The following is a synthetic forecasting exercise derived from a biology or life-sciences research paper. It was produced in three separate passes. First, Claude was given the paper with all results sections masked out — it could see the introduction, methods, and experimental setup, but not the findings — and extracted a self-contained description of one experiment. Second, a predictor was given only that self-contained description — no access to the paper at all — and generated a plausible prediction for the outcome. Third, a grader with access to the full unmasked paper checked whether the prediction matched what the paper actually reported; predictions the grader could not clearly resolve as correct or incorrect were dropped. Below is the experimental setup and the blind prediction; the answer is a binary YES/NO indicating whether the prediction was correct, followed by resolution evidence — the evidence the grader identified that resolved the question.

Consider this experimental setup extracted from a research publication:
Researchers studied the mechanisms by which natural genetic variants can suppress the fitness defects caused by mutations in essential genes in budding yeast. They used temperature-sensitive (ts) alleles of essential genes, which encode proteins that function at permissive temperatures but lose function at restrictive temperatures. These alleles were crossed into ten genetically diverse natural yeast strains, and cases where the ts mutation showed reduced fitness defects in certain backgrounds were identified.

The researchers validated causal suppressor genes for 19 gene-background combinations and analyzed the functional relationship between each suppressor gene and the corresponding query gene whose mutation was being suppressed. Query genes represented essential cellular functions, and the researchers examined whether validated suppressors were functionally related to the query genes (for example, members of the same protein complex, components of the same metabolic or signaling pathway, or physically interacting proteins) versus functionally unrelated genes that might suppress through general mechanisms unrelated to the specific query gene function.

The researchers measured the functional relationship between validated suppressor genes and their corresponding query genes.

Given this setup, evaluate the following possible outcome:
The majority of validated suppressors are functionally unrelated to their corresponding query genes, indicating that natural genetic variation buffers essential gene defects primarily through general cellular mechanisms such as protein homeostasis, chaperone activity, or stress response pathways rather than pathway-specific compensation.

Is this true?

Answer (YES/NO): NO